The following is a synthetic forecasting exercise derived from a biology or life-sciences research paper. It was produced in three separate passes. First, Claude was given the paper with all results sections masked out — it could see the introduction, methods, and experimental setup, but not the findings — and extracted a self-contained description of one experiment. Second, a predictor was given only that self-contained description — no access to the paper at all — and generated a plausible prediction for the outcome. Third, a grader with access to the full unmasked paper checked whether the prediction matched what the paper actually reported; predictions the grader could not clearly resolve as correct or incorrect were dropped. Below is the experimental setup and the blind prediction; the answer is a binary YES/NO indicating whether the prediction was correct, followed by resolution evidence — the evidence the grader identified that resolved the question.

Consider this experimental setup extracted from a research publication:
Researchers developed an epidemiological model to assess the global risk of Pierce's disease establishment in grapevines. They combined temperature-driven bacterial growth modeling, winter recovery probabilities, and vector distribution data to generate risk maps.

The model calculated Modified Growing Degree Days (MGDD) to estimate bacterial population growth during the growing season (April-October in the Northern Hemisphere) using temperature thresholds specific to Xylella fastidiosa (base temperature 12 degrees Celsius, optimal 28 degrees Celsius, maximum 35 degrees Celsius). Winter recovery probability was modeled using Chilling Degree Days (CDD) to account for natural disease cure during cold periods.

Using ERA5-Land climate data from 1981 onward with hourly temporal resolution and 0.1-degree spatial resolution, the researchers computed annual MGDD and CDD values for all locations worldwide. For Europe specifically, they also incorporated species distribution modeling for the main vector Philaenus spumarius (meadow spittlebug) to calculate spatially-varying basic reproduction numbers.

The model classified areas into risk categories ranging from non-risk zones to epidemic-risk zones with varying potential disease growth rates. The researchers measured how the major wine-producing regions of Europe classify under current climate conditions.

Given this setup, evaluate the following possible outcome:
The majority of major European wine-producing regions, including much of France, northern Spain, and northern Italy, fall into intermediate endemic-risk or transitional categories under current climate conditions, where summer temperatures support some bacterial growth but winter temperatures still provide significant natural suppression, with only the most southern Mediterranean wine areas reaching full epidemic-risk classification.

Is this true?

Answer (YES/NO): NO